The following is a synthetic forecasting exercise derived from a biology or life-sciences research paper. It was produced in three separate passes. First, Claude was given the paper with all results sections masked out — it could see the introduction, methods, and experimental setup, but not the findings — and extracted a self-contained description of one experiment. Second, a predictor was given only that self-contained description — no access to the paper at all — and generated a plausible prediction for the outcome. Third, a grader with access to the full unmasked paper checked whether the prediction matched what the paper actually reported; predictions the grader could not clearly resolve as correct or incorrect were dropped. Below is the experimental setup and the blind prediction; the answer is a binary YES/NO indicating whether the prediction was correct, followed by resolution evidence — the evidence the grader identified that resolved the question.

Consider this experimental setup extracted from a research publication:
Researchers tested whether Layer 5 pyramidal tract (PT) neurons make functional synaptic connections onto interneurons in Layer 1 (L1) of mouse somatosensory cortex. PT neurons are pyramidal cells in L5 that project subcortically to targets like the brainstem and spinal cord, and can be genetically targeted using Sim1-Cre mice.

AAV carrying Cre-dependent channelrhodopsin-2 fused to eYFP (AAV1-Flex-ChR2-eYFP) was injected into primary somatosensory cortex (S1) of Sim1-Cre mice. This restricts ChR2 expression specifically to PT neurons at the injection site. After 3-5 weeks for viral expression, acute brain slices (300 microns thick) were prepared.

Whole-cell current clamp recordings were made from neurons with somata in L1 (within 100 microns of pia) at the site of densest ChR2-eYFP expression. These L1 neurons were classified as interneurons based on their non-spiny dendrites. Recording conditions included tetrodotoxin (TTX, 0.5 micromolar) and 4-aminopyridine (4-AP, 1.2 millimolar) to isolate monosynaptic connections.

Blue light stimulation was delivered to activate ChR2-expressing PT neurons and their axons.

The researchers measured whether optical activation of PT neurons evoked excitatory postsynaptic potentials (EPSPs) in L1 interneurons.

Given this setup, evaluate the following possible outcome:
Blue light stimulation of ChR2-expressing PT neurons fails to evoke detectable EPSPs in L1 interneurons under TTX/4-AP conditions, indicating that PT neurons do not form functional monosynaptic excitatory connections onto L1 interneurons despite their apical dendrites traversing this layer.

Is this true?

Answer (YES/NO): NO